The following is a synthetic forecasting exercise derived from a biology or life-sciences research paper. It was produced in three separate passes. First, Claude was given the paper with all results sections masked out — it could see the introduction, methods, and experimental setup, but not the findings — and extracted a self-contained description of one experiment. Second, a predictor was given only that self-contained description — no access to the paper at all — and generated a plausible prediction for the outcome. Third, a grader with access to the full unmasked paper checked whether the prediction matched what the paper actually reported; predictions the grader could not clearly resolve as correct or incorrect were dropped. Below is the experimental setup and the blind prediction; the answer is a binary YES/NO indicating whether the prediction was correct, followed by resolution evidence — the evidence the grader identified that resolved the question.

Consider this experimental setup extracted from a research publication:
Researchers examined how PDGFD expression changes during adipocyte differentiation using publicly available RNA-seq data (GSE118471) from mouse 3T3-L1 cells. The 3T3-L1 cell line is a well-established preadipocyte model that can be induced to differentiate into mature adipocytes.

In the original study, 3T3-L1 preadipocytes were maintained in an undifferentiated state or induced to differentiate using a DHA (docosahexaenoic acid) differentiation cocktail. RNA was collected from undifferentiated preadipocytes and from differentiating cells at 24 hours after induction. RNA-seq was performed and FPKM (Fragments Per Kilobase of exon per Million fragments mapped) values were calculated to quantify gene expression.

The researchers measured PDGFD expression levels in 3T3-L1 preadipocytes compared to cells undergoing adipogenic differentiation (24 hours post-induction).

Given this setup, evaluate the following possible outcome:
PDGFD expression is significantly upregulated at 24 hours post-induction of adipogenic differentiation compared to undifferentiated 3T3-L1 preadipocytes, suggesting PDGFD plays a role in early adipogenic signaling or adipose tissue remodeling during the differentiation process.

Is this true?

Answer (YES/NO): NO